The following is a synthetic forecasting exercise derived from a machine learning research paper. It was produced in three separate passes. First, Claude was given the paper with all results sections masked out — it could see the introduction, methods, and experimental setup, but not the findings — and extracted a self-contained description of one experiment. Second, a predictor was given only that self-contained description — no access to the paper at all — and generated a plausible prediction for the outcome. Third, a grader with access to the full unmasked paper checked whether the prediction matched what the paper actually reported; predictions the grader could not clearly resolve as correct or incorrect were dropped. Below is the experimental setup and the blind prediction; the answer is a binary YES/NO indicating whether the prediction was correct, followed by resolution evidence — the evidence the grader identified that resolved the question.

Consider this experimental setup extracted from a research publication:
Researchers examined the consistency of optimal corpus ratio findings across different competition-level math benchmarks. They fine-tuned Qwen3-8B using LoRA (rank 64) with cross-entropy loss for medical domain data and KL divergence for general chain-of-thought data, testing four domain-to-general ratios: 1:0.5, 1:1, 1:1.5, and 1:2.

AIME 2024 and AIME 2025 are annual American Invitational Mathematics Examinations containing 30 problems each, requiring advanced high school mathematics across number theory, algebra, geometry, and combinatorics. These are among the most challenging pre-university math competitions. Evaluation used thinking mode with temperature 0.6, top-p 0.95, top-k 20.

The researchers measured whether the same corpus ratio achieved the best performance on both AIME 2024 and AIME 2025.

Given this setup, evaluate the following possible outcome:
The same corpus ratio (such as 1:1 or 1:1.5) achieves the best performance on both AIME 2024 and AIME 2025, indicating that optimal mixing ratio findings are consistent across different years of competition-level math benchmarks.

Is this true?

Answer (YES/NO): YES